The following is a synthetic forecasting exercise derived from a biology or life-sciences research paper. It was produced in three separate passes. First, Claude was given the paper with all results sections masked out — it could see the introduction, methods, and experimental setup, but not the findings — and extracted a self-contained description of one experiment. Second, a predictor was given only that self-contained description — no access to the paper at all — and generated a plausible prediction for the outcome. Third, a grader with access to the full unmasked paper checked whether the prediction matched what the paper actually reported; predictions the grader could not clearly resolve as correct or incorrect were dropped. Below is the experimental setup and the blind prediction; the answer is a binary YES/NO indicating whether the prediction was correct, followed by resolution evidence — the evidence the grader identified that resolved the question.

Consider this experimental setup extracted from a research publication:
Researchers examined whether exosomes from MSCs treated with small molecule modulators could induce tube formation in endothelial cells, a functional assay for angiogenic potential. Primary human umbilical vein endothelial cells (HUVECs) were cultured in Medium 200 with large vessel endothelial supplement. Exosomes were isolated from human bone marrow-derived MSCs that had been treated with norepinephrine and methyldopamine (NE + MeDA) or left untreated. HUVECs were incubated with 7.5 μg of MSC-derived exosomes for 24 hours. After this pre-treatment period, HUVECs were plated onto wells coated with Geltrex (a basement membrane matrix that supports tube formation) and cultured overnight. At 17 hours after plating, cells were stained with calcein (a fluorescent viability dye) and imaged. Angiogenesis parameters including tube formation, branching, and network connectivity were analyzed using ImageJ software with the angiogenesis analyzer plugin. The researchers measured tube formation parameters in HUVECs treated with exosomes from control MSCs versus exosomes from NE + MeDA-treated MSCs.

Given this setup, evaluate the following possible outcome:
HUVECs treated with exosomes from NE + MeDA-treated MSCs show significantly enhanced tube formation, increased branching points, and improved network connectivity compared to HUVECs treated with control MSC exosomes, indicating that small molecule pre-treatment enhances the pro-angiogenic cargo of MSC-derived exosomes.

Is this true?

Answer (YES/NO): NO